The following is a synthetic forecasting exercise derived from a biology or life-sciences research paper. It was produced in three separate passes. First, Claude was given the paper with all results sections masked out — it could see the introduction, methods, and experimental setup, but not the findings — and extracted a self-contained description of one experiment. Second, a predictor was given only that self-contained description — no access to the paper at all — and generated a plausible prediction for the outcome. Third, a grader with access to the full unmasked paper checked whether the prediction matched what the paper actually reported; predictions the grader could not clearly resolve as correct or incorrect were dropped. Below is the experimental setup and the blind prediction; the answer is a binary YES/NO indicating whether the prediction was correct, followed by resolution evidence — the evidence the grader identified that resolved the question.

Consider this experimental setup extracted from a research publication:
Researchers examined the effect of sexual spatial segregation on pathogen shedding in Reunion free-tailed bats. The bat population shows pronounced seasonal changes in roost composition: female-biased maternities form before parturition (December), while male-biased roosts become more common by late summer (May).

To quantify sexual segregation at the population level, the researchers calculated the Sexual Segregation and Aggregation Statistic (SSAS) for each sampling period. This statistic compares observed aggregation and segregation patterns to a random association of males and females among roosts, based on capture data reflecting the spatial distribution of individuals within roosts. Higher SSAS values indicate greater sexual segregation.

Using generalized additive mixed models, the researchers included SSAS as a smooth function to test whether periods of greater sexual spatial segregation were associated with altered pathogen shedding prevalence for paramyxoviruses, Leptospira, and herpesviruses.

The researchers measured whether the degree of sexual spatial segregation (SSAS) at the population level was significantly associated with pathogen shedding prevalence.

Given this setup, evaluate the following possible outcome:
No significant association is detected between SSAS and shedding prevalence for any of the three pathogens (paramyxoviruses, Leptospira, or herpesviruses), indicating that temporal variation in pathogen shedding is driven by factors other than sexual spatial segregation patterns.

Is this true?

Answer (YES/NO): YES